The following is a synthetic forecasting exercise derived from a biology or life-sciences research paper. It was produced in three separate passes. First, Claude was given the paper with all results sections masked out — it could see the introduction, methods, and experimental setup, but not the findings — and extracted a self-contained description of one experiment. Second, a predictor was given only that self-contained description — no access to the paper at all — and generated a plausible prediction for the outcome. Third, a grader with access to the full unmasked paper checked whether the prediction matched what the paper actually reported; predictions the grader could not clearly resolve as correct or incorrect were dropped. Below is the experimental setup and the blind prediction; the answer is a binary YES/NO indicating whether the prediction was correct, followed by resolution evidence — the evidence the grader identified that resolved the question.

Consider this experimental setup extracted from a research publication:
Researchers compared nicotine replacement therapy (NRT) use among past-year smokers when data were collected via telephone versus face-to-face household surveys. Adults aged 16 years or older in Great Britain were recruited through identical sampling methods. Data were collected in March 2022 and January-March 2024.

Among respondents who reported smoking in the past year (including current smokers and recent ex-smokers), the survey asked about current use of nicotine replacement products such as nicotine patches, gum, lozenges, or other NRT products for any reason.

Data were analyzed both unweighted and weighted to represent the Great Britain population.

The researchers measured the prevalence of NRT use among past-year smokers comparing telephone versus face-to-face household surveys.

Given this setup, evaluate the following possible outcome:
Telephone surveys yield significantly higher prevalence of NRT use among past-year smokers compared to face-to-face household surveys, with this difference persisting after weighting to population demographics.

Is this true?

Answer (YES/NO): NO